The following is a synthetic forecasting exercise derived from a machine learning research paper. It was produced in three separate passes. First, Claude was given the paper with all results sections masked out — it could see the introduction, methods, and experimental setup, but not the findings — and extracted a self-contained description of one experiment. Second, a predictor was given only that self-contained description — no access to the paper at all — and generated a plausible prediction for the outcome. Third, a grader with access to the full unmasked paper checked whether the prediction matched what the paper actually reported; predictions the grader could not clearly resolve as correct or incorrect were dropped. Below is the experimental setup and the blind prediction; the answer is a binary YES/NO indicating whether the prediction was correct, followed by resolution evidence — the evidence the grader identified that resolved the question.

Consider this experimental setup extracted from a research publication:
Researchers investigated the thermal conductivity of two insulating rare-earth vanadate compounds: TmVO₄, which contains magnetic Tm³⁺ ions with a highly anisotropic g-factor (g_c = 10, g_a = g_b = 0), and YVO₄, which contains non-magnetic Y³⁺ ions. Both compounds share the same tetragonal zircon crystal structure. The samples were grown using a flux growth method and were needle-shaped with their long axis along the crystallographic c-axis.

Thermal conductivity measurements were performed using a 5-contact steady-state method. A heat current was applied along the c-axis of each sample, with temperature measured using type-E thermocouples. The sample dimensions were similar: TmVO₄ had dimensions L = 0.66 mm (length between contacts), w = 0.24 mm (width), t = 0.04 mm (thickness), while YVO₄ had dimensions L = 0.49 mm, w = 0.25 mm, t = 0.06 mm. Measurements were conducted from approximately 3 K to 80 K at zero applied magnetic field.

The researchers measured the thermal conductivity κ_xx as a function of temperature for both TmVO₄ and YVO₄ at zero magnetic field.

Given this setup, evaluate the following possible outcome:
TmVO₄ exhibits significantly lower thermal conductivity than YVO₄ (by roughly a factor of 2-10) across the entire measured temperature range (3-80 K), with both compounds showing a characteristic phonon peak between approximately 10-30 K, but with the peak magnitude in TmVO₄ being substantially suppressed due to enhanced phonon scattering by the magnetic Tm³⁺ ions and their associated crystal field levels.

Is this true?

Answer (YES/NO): NO